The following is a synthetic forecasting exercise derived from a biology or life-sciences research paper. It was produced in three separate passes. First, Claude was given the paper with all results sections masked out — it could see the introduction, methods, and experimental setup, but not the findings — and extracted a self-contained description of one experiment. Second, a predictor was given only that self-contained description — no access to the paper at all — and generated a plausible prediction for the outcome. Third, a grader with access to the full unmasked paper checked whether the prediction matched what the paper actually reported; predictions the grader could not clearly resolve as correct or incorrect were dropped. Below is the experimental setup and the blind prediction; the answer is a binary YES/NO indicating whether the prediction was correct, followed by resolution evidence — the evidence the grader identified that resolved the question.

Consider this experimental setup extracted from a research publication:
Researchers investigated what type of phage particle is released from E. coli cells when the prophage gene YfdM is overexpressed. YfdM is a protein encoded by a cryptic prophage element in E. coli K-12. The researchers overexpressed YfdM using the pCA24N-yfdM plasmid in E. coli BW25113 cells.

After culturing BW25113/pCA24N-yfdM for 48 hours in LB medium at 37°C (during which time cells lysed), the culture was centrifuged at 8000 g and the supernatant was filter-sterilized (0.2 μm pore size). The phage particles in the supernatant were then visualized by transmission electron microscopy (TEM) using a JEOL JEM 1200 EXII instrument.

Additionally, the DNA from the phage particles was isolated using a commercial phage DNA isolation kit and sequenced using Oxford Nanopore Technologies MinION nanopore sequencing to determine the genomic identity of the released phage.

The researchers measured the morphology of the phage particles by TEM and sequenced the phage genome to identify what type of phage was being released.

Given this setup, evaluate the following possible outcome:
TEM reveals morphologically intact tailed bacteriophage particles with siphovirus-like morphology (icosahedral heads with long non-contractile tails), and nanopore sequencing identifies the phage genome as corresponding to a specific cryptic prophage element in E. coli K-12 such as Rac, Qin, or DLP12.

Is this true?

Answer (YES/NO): NO